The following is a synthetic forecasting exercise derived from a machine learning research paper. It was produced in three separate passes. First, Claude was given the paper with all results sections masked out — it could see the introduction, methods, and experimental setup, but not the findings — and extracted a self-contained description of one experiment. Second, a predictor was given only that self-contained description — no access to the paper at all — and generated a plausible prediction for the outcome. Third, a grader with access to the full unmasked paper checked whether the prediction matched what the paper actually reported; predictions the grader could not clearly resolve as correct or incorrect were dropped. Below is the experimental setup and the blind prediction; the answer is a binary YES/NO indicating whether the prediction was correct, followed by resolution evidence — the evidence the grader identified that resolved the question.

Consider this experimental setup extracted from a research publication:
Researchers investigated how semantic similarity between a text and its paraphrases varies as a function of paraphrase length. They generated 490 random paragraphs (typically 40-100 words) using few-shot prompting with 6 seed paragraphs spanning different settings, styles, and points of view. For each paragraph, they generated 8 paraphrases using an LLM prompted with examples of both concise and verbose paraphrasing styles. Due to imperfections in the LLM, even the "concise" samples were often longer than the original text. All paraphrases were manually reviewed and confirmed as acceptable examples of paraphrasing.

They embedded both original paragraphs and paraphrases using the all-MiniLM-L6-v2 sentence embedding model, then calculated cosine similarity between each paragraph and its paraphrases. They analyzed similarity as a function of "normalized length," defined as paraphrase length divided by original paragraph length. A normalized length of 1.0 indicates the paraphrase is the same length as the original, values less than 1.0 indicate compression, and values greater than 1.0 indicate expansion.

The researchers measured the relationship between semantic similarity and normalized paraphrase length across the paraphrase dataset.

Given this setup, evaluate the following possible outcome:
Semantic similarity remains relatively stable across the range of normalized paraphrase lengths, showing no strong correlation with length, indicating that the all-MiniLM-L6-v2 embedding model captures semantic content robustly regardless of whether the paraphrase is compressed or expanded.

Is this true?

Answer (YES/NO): NO